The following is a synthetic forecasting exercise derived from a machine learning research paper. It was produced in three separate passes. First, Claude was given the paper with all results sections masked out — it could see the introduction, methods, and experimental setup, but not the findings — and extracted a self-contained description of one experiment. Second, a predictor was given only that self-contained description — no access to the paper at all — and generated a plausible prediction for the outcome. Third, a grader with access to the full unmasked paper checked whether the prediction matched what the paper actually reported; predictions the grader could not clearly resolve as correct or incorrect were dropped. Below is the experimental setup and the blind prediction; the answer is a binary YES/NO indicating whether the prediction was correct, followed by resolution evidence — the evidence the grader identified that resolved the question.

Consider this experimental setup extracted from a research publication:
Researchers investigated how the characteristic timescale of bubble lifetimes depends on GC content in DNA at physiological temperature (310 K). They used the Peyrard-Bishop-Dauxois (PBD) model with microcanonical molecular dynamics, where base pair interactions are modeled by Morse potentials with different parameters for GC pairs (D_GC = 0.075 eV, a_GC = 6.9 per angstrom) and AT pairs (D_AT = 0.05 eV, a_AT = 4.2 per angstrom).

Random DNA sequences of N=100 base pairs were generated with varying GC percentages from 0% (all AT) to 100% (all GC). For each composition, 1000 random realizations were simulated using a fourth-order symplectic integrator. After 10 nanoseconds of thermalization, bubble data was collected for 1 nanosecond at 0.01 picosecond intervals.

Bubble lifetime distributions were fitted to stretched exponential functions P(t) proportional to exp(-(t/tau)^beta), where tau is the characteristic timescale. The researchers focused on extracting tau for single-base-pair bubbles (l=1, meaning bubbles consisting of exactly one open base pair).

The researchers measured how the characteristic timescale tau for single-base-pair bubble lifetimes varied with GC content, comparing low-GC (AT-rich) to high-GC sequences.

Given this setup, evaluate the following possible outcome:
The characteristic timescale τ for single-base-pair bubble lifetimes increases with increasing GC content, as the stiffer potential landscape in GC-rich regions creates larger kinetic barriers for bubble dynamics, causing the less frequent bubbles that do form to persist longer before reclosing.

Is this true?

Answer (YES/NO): NO